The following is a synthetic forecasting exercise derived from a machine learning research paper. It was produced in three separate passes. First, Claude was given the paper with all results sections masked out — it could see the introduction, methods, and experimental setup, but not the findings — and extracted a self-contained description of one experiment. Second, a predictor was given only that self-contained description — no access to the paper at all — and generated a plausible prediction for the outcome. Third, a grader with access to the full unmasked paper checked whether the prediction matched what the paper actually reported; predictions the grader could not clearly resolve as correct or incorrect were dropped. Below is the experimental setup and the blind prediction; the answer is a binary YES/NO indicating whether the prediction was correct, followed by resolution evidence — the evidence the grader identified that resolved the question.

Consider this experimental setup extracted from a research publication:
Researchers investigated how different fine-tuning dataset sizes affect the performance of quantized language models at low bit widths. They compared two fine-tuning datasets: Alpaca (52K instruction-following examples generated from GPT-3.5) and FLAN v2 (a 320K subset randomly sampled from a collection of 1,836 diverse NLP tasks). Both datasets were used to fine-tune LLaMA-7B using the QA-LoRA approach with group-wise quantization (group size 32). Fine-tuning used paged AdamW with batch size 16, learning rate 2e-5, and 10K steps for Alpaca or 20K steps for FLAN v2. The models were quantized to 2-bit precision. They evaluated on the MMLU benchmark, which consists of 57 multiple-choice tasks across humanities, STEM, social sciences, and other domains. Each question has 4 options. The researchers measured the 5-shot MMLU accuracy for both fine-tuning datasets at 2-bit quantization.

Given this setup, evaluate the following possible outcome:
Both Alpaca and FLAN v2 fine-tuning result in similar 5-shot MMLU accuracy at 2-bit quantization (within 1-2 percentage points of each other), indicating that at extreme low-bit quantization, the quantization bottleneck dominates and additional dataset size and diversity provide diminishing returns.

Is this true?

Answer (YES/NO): NO